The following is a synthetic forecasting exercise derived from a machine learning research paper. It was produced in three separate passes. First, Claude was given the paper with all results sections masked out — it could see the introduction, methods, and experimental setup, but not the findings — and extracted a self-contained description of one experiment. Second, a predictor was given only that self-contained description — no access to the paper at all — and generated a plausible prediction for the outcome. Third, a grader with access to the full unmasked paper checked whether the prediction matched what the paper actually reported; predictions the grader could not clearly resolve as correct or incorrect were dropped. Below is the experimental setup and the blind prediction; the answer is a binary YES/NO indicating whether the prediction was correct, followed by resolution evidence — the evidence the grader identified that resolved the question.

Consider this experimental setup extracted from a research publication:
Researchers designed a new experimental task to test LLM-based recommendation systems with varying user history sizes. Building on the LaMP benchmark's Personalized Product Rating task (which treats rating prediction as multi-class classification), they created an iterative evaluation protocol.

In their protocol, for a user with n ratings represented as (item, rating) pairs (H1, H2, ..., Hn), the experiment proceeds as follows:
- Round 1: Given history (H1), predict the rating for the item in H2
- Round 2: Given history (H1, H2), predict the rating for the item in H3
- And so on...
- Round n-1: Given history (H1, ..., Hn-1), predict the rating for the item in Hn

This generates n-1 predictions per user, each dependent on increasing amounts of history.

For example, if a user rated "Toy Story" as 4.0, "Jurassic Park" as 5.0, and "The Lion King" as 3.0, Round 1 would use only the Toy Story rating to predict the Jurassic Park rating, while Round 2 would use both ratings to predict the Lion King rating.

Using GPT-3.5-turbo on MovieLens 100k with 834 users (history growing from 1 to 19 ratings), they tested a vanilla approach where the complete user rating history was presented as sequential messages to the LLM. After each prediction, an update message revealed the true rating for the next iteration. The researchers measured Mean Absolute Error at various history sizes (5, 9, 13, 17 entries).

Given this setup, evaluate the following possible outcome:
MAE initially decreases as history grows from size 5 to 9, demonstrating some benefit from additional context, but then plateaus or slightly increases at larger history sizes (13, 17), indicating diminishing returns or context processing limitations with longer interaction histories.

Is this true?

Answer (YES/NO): NO